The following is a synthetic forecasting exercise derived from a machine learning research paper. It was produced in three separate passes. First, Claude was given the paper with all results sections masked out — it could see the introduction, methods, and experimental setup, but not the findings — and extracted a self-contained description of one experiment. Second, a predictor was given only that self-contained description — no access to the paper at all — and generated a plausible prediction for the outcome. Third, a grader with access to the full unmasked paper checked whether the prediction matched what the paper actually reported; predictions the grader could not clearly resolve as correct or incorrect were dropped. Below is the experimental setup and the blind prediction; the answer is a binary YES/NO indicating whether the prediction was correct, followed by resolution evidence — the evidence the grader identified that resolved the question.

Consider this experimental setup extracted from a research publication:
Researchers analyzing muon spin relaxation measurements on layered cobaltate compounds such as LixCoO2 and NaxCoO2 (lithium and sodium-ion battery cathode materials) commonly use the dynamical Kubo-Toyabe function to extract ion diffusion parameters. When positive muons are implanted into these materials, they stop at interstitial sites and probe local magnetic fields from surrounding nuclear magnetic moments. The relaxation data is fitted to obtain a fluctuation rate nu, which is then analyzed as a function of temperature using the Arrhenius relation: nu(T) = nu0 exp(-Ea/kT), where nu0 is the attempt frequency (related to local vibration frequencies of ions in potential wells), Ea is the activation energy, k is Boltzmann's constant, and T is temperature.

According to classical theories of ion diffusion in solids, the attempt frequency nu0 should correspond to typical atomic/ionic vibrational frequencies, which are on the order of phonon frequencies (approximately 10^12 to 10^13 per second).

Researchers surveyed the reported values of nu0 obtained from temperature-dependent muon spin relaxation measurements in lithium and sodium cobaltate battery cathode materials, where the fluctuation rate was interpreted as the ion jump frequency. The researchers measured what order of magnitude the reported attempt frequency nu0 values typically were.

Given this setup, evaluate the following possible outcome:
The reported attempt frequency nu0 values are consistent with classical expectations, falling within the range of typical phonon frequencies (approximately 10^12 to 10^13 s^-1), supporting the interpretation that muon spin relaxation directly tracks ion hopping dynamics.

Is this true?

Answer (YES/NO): NO